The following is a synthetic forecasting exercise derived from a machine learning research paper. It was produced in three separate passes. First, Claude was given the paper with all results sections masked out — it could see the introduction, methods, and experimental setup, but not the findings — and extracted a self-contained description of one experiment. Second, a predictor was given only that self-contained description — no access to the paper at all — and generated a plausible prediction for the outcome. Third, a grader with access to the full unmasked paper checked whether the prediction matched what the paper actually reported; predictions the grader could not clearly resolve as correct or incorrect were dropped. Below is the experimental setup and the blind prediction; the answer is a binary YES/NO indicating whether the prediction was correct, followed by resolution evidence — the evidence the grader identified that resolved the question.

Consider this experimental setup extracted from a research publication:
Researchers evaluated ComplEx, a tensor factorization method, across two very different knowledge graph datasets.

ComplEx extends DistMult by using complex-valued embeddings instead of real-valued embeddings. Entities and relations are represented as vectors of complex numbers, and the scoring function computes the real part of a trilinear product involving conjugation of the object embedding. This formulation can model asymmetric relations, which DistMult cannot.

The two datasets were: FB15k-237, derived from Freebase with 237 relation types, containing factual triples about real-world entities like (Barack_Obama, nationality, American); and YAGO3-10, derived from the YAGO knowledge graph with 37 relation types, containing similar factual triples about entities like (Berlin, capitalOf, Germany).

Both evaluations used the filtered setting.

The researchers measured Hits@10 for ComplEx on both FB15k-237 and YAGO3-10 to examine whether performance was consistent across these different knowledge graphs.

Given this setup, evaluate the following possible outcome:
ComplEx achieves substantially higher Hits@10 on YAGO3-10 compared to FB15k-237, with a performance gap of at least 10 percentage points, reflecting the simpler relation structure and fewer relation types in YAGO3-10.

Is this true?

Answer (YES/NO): YES